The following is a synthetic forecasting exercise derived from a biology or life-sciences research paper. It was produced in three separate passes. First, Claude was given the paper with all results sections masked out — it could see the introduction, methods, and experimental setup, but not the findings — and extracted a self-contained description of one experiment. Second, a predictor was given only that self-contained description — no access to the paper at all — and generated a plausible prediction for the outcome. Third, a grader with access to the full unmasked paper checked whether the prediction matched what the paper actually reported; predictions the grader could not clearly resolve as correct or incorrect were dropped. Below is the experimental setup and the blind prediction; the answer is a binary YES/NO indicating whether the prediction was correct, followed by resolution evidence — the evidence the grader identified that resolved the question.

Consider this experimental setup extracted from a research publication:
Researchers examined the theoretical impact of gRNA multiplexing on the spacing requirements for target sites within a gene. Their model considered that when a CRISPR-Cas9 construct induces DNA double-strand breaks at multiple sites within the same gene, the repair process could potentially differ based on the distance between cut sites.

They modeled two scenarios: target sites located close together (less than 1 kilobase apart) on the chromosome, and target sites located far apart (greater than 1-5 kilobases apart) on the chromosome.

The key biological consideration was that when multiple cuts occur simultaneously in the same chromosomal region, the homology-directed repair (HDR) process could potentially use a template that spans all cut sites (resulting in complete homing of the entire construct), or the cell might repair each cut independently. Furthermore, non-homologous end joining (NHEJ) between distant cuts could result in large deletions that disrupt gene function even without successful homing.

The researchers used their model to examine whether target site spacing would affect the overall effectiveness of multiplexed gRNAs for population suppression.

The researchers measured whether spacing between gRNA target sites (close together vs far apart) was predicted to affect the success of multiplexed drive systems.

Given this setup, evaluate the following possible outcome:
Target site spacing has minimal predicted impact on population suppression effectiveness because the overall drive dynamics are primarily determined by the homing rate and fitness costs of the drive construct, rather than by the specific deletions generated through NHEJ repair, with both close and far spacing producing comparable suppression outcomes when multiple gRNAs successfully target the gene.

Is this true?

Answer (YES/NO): NO